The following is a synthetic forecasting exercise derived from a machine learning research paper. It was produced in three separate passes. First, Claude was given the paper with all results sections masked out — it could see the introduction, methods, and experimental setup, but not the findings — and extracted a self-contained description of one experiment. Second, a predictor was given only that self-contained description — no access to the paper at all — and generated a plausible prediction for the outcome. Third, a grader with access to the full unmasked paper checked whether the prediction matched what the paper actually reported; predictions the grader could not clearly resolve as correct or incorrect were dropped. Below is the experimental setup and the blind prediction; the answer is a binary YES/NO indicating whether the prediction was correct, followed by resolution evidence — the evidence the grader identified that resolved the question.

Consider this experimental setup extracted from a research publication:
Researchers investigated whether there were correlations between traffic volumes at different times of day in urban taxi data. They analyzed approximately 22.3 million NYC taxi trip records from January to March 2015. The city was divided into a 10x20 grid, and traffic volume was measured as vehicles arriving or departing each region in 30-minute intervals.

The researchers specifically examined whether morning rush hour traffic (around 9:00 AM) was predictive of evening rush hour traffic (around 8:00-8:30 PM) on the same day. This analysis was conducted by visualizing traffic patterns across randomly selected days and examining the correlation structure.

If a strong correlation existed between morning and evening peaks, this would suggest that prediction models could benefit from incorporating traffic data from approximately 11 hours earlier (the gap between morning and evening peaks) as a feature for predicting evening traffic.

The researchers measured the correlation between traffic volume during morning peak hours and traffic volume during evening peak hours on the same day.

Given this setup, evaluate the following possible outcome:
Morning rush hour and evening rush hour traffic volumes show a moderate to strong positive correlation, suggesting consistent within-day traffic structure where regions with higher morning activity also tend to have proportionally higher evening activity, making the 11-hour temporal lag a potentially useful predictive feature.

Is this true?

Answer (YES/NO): YES